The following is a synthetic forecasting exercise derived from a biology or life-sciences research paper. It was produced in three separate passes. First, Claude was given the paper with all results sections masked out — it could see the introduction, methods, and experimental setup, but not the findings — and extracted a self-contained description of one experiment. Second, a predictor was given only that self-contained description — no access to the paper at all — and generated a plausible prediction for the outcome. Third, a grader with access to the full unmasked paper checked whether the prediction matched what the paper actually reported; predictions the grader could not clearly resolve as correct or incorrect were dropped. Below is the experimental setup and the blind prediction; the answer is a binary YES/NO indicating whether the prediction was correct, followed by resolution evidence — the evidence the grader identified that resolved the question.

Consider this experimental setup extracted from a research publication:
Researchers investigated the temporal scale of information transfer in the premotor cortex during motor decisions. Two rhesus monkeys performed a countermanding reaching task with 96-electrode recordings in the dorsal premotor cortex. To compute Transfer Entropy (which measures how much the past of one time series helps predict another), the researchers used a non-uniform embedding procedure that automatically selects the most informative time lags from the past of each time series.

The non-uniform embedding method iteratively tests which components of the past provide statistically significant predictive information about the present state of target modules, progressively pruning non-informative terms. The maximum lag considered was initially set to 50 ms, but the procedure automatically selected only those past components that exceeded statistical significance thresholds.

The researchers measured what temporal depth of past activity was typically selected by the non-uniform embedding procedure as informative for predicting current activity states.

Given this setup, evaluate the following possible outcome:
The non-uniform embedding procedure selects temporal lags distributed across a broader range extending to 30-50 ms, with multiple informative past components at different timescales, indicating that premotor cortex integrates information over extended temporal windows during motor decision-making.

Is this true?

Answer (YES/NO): NO